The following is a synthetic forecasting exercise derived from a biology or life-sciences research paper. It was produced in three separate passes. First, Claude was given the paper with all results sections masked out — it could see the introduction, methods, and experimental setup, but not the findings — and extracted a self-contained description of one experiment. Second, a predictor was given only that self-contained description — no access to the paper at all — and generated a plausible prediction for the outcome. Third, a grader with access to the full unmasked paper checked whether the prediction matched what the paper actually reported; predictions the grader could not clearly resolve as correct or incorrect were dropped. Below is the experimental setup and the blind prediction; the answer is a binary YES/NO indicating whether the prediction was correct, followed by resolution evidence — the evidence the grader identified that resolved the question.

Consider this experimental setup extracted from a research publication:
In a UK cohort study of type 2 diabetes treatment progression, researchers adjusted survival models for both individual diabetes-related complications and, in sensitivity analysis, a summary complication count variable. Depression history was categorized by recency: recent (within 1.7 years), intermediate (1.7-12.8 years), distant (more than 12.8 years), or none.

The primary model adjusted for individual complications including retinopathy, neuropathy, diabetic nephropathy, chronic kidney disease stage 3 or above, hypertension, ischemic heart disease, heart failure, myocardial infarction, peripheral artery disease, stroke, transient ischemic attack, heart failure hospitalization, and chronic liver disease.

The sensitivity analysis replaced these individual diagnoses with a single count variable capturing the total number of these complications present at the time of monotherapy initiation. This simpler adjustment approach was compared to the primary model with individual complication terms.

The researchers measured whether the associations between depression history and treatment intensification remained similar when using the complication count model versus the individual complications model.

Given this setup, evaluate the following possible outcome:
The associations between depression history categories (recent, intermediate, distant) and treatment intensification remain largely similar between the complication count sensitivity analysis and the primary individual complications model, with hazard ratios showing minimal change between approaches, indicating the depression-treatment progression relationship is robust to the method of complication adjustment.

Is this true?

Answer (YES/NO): YES